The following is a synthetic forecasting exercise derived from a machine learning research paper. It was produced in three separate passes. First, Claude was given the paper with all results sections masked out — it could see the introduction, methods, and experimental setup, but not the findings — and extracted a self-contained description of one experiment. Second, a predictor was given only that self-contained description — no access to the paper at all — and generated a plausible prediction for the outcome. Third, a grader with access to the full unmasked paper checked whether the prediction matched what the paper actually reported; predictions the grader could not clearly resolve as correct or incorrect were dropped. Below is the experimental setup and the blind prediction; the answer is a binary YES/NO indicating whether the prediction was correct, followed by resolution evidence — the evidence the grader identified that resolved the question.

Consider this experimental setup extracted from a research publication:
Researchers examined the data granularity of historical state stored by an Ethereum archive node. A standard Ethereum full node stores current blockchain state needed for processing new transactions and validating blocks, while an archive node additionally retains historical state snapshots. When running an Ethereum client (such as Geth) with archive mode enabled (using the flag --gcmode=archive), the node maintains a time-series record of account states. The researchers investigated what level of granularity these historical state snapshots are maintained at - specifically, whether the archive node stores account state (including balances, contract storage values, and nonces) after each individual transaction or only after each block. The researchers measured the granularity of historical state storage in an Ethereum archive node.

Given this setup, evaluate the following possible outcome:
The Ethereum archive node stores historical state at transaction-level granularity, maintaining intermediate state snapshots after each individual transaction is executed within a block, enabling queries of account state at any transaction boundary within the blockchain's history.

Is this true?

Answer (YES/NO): NO